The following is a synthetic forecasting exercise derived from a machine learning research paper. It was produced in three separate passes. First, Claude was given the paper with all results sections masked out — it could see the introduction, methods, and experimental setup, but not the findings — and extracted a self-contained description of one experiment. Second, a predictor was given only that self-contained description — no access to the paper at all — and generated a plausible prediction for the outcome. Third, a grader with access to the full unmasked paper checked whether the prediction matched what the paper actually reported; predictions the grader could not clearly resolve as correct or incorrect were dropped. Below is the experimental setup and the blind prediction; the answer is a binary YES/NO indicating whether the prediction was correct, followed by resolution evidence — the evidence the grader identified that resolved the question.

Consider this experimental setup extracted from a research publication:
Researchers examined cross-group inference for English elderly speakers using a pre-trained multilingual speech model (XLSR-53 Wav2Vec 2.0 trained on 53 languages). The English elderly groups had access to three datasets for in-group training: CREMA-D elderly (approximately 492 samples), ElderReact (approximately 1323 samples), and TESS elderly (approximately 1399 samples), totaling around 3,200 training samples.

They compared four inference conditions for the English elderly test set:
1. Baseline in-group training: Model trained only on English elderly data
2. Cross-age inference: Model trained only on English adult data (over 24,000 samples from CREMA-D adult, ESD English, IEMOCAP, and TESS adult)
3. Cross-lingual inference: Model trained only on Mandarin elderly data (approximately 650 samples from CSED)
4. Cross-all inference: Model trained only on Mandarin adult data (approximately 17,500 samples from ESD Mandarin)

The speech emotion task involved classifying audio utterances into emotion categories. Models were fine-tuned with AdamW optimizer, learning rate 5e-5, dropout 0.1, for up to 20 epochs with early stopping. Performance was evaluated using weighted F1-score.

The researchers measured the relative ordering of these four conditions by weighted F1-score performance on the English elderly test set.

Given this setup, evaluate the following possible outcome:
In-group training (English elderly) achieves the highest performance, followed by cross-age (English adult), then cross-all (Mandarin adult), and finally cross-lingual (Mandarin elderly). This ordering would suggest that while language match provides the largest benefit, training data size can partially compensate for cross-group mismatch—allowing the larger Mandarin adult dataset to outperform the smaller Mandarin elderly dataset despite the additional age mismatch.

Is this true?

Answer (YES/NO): YES